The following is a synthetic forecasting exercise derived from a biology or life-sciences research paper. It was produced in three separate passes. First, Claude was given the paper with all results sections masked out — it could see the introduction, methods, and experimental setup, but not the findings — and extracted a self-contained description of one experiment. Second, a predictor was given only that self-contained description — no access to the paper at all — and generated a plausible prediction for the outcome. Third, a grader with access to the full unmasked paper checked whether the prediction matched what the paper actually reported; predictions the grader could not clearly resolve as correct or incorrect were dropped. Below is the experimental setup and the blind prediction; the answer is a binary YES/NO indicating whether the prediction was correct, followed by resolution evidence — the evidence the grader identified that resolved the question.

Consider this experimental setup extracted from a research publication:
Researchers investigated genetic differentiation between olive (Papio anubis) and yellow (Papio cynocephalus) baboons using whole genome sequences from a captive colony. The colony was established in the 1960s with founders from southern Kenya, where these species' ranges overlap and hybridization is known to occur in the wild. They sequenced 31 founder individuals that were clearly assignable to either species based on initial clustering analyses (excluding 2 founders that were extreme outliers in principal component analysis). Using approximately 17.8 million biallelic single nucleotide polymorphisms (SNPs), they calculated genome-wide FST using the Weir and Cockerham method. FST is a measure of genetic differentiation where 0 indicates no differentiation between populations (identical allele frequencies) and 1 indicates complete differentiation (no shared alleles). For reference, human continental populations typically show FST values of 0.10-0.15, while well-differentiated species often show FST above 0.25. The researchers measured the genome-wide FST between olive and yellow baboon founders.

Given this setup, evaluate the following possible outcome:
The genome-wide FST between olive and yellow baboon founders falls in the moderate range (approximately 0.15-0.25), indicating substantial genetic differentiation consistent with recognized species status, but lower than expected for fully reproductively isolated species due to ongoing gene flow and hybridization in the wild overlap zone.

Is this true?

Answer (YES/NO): NO